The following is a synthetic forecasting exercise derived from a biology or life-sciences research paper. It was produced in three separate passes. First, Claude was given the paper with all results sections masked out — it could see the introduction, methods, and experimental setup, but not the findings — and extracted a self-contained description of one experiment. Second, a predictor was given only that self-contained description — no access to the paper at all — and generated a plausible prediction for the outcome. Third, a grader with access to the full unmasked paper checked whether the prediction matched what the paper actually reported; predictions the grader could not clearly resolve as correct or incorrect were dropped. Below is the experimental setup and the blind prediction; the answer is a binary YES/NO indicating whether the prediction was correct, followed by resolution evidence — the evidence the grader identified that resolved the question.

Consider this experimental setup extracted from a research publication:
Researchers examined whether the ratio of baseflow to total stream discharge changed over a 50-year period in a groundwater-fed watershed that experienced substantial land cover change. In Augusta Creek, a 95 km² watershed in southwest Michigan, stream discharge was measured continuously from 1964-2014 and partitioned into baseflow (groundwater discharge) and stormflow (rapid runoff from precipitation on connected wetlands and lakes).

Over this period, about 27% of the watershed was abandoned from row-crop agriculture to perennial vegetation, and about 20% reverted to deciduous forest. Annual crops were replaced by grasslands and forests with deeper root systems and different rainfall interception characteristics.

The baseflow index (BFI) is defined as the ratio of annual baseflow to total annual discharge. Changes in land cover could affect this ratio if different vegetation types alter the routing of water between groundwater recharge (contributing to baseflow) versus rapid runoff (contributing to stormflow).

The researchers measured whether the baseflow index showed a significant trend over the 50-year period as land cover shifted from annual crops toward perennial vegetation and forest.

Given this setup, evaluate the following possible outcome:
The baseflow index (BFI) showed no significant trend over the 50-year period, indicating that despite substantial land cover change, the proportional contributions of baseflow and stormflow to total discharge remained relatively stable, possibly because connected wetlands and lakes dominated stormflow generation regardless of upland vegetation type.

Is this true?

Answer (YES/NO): YES